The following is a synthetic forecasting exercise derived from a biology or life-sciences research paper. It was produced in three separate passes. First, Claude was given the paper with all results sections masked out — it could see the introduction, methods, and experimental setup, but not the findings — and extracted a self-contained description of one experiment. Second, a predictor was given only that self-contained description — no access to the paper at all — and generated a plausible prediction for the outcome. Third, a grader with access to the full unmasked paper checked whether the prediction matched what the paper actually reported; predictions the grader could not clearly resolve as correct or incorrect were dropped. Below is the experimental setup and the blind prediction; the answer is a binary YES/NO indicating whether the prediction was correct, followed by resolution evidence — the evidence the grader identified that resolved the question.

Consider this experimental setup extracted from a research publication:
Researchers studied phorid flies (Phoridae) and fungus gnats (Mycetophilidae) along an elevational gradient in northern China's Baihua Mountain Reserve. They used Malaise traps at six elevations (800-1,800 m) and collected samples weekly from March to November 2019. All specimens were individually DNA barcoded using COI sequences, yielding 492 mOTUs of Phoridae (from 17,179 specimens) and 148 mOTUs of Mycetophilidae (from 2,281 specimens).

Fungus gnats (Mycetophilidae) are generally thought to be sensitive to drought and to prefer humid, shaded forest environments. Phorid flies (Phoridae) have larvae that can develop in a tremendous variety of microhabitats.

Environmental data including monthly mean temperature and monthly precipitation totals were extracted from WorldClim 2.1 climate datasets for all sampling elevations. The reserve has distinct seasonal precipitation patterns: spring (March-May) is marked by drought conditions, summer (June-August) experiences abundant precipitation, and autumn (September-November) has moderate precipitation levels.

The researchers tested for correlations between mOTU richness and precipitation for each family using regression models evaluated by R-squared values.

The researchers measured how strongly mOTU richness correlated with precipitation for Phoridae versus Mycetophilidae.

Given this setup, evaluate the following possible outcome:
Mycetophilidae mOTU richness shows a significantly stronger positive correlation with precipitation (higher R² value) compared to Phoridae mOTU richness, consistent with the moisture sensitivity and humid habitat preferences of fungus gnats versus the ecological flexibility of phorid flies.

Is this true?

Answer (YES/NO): NO